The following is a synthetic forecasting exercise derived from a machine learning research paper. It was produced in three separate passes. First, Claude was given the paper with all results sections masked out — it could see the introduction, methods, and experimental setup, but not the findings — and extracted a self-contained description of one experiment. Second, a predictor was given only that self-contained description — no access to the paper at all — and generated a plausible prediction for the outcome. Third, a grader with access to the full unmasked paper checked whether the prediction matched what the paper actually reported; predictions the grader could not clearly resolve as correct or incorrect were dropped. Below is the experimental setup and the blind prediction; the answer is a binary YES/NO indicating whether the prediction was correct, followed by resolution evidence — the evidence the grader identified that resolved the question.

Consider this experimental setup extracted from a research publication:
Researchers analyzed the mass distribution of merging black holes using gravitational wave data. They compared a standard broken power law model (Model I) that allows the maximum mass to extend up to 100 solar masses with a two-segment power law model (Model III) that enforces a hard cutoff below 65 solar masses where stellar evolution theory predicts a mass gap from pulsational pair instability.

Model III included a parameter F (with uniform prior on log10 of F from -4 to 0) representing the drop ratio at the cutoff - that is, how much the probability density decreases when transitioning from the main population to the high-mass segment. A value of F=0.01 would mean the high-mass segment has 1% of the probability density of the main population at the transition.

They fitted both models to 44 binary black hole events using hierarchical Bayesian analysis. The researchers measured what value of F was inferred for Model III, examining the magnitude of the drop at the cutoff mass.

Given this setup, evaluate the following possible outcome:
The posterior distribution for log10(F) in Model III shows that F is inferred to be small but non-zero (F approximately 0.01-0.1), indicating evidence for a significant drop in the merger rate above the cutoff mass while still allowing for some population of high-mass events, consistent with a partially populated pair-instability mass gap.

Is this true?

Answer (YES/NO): NO